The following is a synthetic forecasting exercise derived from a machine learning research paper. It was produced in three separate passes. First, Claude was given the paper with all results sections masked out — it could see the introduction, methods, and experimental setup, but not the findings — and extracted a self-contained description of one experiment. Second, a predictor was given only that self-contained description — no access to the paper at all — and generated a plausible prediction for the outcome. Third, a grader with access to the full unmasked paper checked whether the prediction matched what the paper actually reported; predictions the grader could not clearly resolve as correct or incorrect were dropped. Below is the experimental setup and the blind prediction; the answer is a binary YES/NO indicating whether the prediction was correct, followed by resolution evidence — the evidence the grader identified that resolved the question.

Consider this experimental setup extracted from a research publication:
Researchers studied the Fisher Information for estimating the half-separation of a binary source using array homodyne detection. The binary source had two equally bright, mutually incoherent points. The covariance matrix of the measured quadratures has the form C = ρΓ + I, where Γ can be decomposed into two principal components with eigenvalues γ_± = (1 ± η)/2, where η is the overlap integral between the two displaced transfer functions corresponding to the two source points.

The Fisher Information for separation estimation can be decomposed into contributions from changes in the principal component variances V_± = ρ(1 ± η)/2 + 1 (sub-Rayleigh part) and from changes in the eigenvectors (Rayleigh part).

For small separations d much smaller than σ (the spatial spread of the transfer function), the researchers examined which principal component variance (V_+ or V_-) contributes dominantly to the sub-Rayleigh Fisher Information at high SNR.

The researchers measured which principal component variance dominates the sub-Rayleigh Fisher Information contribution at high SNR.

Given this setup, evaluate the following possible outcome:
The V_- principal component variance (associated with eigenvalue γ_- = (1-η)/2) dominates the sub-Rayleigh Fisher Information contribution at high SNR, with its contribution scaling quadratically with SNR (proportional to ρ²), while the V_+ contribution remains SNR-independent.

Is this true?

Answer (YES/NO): NO